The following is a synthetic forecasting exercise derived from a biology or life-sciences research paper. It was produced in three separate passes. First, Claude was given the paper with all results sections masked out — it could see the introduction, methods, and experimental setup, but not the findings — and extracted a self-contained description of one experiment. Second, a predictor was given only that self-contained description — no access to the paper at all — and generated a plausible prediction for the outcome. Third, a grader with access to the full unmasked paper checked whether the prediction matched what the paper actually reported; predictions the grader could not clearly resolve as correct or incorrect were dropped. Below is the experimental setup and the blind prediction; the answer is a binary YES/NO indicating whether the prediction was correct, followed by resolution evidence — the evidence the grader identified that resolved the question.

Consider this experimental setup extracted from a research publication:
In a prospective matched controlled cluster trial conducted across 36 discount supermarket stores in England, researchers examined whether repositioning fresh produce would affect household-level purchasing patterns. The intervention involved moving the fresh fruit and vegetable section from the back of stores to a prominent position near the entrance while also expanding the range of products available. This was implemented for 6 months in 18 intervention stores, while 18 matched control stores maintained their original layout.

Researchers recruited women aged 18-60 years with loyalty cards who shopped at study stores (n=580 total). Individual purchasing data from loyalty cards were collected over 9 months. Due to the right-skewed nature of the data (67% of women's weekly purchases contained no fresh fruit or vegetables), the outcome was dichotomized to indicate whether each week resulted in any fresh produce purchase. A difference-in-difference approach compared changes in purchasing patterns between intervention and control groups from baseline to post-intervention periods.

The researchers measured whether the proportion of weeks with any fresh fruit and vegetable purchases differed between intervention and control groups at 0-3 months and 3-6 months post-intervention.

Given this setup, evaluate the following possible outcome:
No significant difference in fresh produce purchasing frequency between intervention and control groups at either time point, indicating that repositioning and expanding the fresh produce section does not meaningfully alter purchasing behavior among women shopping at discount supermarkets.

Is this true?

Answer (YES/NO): NO